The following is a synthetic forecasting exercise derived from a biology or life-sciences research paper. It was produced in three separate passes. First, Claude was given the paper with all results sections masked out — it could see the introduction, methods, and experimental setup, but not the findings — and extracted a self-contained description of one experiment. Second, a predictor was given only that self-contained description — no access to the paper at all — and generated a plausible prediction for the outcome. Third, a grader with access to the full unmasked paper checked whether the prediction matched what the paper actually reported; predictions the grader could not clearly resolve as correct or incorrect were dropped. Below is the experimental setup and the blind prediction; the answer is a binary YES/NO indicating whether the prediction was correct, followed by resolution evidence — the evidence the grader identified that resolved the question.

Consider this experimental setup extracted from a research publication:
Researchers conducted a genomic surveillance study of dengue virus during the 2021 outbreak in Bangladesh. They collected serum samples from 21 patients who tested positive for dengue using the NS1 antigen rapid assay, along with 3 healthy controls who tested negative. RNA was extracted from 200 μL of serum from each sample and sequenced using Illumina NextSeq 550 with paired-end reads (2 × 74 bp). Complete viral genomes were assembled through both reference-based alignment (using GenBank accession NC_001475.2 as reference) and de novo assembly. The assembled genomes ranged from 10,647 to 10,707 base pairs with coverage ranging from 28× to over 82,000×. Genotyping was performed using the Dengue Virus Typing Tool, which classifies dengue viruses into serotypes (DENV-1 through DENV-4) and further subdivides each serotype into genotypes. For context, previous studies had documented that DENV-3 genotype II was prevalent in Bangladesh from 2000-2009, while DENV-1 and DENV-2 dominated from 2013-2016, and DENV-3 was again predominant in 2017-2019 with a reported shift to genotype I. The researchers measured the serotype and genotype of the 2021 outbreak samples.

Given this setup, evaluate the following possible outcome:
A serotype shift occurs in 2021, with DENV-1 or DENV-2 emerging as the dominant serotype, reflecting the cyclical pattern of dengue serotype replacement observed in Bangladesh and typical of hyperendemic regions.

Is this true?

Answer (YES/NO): NO